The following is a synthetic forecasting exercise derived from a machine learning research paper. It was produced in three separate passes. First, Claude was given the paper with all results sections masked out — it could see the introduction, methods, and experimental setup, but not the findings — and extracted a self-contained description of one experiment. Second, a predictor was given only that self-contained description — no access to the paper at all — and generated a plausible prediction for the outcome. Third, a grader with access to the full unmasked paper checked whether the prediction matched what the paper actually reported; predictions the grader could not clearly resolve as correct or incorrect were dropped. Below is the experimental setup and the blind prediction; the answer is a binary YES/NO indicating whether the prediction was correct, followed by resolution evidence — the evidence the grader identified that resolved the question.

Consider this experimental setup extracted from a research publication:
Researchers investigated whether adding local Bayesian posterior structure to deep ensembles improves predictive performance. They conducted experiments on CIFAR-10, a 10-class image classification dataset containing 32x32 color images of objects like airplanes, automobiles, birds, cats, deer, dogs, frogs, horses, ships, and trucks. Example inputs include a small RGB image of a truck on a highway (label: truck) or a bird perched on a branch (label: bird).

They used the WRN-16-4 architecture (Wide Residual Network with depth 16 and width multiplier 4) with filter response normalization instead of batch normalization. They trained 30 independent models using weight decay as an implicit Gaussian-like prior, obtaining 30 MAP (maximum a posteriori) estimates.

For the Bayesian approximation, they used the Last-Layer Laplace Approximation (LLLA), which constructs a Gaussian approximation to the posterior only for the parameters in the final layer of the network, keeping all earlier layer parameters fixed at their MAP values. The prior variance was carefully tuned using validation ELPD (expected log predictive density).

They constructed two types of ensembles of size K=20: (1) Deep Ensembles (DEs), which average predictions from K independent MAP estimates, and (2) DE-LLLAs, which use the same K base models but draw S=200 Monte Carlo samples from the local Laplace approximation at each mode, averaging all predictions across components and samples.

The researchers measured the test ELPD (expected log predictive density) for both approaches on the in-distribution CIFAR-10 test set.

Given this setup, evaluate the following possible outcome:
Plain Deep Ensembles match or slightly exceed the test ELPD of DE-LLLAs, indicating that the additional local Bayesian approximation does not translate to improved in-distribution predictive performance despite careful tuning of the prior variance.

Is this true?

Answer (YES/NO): YES